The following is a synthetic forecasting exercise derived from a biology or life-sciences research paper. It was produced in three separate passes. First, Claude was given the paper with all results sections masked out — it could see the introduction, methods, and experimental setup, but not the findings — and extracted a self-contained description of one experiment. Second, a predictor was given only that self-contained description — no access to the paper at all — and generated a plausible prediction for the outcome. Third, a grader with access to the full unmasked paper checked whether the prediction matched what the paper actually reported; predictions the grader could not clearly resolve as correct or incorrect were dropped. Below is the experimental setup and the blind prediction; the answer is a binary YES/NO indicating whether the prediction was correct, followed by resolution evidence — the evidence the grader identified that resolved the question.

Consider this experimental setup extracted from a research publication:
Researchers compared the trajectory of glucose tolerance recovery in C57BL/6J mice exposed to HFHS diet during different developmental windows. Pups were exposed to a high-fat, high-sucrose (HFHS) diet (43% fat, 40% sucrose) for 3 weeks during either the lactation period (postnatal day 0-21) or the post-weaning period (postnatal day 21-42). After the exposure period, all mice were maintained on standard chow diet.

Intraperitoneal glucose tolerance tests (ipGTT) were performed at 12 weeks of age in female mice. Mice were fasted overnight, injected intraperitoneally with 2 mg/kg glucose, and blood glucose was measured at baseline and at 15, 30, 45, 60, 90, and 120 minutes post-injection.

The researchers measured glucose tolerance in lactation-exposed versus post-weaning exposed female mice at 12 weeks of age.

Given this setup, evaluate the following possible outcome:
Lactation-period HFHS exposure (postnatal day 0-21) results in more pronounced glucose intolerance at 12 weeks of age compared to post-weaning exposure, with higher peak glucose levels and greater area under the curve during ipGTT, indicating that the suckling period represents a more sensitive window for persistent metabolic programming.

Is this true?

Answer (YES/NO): YES